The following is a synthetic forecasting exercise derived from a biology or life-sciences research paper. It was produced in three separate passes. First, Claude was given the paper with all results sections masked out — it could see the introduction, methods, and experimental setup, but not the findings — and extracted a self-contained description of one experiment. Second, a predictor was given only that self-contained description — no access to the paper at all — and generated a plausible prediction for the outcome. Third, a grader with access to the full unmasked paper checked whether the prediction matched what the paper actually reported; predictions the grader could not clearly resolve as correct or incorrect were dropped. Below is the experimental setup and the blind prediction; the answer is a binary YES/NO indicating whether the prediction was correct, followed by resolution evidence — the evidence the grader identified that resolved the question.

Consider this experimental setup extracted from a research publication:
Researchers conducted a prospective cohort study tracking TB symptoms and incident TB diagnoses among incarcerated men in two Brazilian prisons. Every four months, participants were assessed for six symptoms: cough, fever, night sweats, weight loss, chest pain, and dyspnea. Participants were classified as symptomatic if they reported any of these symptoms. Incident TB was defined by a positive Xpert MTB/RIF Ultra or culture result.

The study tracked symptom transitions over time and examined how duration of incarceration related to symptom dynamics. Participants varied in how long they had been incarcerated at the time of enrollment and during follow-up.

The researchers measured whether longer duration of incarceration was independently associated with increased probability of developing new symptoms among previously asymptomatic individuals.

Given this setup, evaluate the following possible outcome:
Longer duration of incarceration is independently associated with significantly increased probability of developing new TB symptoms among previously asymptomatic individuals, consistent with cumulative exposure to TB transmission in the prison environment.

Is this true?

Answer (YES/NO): NO